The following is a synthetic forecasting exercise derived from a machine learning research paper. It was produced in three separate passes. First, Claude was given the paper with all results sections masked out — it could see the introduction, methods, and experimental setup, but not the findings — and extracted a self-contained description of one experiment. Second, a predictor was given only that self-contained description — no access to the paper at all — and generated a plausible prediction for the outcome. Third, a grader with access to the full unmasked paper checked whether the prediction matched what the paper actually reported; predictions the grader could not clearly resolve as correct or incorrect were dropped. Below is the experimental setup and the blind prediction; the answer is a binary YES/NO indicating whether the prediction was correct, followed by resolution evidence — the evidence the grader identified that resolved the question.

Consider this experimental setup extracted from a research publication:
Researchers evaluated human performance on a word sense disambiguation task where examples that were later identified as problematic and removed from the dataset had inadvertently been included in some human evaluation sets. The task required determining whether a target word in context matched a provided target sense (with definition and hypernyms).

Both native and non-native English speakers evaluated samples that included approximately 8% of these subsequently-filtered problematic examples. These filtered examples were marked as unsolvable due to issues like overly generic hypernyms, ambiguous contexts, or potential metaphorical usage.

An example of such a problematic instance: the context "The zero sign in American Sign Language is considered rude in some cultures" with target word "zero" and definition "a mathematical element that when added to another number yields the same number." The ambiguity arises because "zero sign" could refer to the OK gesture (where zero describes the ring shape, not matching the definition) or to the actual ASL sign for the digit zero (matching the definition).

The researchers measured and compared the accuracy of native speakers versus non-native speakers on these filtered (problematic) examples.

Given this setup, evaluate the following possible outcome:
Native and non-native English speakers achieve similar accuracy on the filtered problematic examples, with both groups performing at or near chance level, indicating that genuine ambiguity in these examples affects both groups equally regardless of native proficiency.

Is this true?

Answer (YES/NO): NO